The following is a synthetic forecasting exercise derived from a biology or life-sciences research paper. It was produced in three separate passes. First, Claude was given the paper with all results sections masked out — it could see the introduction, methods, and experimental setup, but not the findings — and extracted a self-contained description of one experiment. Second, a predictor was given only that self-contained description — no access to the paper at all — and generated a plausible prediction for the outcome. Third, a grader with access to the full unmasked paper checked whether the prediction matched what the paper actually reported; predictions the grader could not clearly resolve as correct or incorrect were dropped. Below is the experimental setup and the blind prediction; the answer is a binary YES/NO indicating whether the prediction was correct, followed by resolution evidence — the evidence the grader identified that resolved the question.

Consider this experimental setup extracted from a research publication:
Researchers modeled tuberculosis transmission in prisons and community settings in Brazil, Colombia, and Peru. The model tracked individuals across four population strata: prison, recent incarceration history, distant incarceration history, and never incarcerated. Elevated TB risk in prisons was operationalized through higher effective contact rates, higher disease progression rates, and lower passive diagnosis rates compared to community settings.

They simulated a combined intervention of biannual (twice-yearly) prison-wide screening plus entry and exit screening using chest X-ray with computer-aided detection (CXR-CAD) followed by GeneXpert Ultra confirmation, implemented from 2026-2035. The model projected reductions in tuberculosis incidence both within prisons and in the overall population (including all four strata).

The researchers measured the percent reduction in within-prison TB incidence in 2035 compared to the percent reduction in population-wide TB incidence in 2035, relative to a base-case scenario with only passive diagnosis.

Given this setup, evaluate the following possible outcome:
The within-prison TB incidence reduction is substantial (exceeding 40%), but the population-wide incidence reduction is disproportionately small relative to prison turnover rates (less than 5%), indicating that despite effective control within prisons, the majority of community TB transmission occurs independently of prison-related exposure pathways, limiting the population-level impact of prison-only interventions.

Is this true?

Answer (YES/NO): NO